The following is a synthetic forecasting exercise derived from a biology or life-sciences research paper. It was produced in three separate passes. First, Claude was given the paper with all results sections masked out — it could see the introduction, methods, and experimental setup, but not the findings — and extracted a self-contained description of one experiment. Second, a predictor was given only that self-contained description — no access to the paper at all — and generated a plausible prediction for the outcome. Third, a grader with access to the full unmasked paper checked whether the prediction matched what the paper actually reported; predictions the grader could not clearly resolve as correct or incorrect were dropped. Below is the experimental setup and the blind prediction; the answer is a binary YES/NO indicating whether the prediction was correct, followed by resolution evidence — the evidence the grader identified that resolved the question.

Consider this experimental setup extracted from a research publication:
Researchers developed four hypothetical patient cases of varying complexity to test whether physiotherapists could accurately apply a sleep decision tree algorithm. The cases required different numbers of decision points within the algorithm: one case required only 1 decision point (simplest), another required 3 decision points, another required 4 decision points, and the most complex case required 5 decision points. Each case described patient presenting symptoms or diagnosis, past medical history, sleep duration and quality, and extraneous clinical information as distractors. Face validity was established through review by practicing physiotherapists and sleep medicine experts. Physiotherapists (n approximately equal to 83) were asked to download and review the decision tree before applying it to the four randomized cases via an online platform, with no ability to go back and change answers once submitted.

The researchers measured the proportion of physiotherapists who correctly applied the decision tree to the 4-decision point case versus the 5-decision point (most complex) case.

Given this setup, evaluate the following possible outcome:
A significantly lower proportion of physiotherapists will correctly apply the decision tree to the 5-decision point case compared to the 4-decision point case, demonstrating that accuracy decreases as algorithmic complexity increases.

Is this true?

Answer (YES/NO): NO